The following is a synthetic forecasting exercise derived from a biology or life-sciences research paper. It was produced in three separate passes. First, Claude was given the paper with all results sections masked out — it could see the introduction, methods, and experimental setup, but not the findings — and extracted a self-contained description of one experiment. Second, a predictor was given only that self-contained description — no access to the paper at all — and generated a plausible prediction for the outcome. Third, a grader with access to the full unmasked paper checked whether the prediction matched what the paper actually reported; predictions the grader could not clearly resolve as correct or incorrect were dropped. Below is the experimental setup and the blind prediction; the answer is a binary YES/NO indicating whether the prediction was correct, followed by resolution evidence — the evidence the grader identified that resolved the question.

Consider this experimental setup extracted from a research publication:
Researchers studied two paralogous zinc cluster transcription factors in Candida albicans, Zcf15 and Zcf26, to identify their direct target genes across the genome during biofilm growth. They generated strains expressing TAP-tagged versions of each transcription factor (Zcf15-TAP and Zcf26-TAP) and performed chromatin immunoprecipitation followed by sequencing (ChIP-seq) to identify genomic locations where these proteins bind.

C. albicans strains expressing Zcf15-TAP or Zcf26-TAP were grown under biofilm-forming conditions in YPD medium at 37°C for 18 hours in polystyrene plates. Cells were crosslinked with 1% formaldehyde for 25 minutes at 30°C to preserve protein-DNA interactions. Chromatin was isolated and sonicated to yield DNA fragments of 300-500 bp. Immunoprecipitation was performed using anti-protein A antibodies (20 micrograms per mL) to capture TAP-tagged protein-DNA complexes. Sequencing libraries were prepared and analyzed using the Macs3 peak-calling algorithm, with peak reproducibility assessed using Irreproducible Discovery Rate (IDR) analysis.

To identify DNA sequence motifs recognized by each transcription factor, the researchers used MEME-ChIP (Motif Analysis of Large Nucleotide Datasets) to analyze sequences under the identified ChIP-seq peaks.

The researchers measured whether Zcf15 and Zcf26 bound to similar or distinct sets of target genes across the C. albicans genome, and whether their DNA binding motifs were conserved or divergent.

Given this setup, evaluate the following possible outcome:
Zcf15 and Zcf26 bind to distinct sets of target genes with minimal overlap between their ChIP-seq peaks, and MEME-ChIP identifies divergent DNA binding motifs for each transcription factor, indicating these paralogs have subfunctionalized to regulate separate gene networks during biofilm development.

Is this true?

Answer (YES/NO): NO